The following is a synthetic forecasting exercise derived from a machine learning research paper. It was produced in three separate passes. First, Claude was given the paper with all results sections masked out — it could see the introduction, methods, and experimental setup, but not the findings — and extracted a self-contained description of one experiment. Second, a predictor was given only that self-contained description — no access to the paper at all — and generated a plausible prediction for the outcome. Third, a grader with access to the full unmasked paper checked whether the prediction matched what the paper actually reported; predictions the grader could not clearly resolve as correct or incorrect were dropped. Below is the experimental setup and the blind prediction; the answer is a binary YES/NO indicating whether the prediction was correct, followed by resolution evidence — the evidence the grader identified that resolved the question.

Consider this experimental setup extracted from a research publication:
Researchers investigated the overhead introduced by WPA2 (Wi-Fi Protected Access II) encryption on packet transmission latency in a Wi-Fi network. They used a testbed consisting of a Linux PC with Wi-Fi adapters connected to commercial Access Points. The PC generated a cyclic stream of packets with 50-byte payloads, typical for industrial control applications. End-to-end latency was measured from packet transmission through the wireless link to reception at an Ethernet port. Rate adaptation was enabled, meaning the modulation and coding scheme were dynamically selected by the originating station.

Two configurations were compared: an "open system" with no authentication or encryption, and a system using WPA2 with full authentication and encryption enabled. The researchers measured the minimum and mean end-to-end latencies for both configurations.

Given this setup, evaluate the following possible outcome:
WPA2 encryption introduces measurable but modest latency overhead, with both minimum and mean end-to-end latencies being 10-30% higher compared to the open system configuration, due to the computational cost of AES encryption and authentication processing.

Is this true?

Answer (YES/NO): NO